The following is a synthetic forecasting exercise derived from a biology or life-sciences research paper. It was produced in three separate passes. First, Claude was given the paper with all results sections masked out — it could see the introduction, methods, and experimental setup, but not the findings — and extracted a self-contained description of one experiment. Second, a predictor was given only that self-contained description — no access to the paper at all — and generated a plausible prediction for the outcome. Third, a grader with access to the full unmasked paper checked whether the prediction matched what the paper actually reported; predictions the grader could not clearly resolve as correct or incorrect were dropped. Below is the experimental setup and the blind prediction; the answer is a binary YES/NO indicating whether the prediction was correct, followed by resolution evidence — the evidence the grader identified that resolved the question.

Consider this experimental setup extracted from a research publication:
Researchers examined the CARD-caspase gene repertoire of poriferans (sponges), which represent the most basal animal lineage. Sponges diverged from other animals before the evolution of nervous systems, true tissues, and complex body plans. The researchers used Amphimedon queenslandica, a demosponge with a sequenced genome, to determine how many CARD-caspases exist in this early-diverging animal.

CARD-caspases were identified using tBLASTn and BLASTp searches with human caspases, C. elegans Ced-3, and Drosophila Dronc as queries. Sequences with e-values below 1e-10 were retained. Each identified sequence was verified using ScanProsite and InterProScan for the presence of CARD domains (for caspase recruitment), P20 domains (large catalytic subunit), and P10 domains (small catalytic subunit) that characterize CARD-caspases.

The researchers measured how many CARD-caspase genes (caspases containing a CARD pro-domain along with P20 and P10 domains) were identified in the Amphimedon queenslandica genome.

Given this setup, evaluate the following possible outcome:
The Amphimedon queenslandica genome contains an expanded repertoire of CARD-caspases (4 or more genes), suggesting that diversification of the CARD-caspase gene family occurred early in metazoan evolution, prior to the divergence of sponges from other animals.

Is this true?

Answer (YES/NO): NO